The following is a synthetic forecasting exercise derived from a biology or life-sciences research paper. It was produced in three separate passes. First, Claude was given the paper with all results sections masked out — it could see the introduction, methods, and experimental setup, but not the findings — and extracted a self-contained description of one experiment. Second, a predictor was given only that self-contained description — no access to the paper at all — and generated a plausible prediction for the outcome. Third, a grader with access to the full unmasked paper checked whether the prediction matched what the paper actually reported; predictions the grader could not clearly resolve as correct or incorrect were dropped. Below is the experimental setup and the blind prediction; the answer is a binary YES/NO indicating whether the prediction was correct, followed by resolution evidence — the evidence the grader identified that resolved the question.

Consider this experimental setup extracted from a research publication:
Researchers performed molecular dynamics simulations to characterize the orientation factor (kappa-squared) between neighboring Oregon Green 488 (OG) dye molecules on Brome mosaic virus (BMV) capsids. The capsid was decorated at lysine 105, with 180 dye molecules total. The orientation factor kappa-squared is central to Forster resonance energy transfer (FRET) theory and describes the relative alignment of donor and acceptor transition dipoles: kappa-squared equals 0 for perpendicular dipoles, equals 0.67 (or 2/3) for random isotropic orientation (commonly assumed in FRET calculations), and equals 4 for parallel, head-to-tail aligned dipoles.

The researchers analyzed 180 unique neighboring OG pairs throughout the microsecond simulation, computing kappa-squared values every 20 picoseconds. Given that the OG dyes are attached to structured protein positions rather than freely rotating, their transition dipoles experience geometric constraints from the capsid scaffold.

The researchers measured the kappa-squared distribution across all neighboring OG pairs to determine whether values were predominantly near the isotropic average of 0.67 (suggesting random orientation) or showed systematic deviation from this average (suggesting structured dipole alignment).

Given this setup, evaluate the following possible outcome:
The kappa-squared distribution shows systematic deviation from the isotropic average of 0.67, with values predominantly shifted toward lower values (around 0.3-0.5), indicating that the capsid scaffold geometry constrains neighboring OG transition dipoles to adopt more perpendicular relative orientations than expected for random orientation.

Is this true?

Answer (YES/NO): NO